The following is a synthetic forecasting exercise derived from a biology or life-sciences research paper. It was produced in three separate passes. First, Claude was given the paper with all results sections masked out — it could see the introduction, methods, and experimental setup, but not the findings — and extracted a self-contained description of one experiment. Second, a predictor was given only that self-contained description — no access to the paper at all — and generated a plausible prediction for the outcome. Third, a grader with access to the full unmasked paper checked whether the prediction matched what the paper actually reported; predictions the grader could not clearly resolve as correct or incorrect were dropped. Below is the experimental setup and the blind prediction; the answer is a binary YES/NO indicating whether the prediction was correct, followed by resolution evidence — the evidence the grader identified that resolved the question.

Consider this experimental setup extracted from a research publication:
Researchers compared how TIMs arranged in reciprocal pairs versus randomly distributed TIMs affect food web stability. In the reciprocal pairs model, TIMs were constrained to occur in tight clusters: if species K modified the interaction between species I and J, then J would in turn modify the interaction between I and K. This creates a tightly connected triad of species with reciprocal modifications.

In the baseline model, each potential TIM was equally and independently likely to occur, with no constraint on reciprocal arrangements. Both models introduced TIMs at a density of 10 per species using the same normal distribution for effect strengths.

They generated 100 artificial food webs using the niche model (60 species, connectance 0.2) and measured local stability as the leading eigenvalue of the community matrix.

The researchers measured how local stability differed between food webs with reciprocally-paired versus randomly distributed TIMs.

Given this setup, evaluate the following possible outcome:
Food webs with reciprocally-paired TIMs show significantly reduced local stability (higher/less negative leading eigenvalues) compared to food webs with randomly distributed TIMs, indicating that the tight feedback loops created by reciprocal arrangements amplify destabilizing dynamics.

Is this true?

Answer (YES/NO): NO